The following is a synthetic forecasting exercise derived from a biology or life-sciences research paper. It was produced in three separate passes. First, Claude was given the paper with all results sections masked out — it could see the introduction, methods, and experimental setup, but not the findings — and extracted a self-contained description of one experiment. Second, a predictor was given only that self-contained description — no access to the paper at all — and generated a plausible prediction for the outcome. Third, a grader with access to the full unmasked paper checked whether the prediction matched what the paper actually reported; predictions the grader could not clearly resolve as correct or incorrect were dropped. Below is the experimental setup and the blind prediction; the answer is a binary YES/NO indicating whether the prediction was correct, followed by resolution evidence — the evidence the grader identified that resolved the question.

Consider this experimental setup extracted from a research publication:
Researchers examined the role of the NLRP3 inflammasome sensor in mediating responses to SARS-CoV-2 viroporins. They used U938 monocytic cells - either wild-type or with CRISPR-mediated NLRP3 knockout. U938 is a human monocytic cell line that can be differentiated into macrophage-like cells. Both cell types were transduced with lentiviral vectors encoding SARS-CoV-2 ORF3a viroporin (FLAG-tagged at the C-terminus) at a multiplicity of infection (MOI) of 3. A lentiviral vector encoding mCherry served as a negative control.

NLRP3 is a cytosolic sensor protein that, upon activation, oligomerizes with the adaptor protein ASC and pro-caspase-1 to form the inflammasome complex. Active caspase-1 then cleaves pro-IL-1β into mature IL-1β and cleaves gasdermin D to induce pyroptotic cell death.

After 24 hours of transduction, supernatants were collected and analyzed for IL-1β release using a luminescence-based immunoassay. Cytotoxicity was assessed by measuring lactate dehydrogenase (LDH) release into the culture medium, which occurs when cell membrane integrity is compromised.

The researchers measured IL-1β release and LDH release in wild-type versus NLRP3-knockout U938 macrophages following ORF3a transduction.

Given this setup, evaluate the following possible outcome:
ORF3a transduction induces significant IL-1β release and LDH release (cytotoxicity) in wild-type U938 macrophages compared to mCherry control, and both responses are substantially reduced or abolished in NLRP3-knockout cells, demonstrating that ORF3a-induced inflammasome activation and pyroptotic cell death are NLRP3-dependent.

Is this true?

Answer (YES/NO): NO